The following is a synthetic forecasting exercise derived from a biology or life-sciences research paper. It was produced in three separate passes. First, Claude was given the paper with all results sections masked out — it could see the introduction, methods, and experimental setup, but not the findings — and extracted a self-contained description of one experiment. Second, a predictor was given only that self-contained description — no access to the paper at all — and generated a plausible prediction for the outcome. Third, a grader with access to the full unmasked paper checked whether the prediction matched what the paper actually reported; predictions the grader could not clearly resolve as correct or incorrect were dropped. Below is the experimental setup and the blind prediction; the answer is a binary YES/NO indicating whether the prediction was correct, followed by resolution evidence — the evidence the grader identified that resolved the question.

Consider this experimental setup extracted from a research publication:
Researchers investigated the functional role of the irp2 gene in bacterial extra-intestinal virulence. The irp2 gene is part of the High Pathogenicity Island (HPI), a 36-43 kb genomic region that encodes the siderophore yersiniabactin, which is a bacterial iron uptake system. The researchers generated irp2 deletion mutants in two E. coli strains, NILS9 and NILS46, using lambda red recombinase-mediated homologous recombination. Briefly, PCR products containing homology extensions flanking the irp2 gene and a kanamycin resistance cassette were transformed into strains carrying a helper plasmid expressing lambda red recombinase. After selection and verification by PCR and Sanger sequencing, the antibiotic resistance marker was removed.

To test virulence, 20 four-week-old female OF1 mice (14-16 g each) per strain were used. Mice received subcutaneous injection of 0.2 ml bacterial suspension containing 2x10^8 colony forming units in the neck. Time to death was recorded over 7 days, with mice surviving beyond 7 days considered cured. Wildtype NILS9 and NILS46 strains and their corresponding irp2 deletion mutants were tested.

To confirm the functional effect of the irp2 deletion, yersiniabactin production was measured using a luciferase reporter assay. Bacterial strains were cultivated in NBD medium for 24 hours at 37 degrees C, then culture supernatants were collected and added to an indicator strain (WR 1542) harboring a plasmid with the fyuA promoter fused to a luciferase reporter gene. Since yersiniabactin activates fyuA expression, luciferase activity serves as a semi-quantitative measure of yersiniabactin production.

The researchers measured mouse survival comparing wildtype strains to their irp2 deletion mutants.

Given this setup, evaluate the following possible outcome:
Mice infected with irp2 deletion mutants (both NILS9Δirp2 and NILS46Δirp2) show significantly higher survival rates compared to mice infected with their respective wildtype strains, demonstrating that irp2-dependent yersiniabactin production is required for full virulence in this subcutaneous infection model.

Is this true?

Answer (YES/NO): YES